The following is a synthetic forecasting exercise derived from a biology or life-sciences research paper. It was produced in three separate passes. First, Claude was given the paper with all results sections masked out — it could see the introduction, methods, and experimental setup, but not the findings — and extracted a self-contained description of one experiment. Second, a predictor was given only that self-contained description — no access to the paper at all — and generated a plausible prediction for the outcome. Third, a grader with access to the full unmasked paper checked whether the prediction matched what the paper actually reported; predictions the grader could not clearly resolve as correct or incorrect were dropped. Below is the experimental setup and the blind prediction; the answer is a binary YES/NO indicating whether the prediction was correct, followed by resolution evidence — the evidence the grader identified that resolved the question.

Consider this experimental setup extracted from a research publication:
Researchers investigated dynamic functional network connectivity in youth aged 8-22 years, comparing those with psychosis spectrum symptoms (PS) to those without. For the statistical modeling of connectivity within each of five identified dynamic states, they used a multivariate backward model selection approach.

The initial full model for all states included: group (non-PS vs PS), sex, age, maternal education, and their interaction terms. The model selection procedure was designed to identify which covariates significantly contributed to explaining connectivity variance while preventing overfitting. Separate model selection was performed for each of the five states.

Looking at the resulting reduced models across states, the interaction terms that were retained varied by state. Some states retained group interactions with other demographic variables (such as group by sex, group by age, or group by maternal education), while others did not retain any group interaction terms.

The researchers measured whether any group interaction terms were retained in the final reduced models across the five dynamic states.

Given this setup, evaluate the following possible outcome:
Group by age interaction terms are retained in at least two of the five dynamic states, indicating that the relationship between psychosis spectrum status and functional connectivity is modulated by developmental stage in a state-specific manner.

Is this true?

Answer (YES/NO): NO